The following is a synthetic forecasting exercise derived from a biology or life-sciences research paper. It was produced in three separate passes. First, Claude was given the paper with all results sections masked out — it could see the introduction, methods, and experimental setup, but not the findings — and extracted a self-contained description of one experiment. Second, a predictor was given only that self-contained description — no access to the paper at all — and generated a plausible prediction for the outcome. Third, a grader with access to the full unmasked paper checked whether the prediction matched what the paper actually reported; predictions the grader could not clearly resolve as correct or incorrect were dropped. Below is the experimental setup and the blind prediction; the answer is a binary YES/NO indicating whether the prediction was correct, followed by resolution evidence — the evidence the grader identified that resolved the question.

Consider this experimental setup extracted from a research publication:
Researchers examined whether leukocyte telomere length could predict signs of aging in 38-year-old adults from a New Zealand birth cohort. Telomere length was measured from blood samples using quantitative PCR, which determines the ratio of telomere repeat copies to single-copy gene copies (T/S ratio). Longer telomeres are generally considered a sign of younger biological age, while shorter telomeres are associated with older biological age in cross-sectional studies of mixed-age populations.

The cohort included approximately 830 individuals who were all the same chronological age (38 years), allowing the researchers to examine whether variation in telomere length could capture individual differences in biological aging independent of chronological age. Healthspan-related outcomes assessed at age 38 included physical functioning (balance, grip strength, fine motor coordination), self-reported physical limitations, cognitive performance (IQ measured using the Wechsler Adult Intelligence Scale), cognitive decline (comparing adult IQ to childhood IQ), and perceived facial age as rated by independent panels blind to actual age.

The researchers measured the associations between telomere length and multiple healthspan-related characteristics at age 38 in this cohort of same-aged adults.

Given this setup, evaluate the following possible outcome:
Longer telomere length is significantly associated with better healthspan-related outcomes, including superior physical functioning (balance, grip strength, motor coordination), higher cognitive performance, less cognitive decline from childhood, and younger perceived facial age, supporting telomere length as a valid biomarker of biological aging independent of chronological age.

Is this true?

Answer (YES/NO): NO